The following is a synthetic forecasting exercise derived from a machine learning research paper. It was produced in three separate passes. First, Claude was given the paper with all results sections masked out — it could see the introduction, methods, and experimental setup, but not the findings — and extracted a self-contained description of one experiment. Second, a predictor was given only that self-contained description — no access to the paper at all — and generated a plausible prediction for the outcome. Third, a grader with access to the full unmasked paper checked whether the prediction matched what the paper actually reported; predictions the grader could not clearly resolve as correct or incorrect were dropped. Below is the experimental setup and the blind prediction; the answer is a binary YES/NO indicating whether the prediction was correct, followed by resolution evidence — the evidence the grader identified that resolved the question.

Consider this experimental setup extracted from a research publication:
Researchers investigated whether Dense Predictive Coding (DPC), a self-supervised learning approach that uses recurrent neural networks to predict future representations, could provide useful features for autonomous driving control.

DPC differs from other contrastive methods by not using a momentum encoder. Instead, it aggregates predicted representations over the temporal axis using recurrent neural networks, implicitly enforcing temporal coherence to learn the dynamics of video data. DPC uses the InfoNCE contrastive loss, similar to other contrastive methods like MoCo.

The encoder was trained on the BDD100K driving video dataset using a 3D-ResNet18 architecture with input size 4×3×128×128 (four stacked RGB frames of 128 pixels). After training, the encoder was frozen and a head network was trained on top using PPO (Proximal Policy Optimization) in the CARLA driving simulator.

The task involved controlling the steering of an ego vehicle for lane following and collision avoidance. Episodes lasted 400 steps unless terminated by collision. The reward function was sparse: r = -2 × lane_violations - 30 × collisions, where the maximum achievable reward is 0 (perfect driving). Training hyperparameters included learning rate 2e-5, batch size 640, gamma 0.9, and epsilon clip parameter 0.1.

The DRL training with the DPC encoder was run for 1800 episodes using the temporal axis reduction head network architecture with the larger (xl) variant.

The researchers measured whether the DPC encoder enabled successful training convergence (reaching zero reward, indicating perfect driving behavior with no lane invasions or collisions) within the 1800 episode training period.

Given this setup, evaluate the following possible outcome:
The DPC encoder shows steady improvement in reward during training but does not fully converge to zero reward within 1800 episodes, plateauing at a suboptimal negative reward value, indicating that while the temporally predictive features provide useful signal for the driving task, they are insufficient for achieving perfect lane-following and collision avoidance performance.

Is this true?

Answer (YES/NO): NO